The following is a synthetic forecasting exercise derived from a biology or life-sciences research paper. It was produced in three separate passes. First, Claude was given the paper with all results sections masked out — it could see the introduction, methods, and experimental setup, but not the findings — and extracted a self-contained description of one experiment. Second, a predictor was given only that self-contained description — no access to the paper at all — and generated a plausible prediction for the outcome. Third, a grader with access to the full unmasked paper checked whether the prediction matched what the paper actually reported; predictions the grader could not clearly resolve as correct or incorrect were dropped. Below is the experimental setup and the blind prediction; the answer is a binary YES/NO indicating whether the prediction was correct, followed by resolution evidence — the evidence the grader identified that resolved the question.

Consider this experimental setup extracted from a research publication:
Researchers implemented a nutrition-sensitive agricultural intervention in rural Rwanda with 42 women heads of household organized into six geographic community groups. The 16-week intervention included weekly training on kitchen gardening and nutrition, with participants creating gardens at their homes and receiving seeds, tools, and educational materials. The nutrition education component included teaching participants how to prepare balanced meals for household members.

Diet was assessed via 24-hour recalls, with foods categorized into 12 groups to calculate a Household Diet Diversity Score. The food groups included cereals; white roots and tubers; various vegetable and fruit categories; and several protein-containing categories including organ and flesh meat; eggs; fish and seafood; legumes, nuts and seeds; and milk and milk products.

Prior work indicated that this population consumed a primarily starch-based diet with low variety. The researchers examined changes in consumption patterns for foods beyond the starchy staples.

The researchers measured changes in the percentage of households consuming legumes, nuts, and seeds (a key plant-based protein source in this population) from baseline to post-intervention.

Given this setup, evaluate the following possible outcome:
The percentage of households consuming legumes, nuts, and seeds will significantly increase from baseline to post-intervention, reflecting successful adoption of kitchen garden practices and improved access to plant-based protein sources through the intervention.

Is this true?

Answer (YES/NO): YES